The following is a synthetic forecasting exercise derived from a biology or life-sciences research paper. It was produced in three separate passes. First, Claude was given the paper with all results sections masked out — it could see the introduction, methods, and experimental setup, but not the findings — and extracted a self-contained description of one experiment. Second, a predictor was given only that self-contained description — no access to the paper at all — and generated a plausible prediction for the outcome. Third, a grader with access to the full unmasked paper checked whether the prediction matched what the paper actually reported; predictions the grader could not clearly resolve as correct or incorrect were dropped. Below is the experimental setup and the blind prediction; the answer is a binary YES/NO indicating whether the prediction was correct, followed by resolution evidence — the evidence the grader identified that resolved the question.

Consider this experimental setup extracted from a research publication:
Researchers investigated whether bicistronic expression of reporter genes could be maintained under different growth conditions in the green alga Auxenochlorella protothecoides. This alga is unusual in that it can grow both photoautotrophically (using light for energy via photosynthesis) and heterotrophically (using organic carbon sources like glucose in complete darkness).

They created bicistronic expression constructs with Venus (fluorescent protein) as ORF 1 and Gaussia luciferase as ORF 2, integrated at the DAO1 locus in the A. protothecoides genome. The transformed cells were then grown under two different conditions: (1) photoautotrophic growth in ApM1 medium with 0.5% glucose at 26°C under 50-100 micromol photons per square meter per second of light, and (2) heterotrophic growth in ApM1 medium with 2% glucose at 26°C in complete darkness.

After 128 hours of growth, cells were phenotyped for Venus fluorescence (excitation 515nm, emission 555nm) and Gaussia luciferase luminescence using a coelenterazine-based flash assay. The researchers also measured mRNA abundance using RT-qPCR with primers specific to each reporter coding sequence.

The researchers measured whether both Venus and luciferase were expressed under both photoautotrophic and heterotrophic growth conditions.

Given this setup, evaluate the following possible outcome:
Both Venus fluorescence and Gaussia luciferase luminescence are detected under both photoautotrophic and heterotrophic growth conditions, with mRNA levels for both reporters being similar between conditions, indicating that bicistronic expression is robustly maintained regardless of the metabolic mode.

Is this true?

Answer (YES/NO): NO